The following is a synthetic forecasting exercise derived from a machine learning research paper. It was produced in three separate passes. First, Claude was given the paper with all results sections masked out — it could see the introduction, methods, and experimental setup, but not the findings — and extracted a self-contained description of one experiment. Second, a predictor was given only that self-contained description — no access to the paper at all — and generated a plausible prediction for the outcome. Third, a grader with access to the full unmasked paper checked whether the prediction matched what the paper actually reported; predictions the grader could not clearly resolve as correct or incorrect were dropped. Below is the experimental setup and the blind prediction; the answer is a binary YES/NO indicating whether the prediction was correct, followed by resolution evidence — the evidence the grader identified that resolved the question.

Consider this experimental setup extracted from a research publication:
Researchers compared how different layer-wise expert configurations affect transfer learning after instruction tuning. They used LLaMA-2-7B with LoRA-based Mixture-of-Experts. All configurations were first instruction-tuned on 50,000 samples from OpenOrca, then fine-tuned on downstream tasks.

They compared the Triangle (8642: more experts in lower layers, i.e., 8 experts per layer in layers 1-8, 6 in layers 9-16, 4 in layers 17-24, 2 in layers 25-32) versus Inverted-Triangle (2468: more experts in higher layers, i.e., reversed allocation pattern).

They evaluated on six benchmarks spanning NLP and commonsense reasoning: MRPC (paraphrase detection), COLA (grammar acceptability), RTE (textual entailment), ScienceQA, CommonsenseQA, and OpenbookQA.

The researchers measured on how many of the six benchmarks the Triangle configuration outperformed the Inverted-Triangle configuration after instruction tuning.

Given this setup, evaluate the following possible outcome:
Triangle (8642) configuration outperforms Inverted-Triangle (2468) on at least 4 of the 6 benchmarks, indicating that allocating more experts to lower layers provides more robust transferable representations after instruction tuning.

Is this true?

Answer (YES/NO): NO